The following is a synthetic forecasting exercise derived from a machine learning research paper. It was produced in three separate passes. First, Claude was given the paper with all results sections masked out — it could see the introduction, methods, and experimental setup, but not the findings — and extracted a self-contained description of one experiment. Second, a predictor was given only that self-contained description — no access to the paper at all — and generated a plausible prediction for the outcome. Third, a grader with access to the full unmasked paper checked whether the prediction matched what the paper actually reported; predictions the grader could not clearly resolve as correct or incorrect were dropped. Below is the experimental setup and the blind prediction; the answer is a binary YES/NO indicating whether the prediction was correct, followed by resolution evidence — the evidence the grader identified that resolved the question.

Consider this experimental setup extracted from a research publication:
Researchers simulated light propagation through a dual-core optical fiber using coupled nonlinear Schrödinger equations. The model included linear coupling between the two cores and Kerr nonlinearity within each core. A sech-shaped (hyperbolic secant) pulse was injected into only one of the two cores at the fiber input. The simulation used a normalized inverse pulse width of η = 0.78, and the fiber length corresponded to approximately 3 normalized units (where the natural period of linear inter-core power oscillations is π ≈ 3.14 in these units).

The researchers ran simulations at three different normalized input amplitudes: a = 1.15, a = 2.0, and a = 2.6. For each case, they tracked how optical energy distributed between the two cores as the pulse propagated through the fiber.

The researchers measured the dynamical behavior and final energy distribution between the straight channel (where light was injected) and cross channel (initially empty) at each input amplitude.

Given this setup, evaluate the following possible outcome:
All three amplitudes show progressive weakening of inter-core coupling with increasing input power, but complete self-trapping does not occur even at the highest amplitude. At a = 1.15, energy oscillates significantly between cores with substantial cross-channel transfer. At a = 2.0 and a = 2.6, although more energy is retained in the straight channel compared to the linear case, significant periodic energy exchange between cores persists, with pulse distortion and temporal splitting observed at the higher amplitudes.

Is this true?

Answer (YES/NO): NO